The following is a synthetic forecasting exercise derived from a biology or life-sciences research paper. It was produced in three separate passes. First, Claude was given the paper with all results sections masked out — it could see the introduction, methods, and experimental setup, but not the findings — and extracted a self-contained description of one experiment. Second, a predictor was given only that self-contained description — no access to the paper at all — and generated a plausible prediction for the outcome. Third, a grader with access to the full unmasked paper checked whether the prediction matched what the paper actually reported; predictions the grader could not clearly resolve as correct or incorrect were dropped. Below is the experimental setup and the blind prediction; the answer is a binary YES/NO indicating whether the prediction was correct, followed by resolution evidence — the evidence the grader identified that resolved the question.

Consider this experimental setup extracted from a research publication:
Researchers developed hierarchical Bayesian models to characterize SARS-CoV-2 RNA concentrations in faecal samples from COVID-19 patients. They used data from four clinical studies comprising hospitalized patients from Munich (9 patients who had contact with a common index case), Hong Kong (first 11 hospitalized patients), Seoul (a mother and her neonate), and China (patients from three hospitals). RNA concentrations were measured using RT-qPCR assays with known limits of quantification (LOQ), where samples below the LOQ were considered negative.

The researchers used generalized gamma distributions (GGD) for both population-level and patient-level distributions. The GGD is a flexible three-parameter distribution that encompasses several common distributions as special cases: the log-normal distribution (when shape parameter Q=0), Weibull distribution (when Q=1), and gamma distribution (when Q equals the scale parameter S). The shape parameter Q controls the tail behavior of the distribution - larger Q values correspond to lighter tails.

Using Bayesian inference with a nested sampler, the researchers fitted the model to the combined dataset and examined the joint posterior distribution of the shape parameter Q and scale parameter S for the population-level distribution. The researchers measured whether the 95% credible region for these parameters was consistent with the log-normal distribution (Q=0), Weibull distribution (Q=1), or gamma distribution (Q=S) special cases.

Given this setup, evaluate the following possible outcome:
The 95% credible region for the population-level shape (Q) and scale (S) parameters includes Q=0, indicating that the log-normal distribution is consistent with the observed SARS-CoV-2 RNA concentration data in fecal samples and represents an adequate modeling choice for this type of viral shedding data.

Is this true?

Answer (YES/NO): YES